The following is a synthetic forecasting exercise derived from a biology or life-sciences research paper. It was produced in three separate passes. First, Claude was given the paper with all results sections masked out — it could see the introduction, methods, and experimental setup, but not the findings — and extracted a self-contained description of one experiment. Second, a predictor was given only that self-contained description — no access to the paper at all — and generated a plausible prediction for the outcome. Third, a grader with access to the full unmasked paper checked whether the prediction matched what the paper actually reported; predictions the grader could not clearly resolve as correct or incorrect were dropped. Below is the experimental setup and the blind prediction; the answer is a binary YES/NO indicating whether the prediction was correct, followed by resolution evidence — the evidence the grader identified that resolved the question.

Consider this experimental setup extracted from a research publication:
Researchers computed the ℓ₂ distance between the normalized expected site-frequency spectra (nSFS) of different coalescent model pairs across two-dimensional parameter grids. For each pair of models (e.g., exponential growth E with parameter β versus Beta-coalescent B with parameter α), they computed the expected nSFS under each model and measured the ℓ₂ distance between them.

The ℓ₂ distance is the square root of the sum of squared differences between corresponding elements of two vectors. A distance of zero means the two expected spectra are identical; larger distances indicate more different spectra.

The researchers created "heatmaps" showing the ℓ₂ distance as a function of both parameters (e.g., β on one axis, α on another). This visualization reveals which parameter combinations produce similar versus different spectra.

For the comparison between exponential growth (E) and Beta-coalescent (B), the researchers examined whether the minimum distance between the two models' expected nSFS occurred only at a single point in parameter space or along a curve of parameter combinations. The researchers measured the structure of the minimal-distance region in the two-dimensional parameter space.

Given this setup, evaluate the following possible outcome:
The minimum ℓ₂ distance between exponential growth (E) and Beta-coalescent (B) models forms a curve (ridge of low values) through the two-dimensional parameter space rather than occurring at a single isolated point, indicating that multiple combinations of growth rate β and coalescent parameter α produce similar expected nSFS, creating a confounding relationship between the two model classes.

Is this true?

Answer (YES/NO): YES